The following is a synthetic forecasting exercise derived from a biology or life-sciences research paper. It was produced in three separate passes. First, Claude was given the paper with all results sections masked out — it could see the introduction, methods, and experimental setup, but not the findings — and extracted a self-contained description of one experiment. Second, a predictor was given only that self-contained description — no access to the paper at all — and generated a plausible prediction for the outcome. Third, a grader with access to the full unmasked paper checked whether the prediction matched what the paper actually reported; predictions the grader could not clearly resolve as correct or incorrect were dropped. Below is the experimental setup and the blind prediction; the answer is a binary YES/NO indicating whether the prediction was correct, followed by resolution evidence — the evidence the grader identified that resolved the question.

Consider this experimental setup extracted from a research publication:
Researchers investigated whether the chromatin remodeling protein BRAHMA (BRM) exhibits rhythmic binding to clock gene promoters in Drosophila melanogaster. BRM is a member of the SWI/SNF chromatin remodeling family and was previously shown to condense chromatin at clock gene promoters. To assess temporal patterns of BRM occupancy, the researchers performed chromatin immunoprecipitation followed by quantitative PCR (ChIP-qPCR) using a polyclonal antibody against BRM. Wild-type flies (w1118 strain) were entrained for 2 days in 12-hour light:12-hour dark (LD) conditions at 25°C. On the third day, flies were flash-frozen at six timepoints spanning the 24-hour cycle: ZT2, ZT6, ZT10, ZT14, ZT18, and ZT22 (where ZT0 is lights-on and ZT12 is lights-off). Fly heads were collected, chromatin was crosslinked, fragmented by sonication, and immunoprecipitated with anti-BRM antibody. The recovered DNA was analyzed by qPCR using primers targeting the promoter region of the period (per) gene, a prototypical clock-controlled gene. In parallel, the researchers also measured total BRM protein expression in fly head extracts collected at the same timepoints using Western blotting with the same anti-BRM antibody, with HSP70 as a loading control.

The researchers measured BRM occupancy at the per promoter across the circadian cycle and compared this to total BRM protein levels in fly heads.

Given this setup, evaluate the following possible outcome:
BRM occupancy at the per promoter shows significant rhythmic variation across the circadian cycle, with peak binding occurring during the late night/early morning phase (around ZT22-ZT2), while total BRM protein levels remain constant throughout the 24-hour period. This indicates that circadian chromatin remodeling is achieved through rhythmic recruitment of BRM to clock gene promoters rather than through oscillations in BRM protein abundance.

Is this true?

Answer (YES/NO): NO